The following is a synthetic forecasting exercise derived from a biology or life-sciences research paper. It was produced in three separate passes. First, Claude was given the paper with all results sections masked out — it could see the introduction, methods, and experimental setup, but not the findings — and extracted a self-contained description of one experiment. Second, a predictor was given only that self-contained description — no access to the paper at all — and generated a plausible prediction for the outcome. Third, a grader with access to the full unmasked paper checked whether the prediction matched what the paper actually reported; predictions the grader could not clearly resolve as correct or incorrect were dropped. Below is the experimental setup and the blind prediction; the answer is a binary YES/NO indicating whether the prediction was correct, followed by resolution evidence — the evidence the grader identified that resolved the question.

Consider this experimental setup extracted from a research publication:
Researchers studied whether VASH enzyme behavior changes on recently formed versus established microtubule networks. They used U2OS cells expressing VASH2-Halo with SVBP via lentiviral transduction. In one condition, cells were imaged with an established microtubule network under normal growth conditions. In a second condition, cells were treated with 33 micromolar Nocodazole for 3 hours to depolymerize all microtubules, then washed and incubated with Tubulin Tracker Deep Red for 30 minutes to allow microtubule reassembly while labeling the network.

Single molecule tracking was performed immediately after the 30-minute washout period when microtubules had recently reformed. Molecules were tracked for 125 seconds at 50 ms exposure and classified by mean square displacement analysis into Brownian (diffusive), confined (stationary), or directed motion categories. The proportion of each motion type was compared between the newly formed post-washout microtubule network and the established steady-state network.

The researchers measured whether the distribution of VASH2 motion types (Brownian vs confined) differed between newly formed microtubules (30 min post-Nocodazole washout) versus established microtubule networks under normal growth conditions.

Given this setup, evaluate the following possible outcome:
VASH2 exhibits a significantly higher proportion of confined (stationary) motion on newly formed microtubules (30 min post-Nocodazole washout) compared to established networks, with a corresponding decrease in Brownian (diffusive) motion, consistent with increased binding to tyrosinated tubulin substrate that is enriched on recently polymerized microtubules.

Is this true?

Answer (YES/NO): NO